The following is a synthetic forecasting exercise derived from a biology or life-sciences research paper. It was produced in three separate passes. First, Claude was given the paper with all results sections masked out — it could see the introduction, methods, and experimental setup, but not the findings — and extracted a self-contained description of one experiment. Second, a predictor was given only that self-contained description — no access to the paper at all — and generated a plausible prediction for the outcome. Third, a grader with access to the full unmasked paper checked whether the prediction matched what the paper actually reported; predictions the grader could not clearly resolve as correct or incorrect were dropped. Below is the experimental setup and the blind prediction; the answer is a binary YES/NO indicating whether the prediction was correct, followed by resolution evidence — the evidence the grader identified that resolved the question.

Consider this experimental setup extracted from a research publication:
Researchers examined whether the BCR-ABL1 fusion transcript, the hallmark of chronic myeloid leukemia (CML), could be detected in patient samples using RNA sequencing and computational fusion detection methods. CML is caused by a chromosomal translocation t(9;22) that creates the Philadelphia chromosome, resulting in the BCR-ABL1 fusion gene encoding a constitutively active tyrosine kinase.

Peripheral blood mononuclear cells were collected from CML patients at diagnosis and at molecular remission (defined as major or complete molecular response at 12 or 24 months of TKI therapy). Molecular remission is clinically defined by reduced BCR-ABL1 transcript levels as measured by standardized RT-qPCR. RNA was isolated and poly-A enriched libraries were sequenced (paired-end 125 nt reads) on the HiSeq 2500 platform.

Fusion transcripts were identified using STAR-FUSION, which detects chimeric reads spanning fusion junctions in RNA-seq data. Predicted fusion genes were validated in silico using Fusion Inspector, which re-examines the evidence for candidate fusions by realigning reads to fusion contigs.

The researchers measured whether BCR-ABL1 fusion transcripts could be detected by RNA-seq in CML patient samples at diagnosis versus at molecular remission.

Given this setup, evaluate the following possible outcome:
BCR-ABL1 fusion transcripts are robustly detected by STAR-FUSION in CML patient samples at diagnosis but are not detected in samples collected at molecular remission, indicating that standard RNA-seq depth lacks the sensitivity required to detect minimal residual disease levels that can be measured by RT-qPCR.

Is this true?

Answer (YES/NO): NO